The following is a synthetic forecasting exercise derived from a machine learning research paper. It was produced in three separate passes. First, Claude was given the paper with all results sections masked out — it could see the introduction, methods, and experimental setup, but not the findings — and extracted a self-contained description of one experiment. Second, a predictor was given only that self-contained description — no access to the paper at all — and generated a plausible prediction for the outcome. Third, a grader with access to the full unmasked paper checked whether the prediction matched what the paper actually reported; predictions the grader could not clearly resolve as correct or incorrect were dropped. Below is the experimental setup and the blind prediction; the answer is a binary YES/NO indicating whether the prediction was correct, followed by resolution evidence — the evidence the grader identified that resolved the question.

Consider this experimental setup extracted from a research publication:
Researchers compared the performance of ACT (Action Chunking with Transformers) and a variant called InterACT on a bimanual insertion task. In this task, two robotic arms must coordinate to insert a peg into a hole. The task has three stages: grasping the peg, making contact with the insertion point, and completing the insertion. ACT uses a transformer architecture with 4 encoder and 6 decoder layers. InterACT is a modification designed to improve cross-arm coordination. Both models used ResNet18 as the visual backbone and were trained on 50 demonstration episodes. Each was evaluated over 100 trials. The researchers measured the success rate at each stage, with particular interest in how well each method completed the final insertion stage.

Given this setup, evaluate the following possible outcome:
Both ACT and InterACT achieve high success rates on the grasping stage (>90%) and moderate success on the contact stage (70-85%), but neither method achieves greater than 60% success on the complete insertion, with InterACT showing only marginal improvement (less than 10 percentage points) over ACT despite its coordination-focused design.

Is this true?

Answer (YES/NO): NO